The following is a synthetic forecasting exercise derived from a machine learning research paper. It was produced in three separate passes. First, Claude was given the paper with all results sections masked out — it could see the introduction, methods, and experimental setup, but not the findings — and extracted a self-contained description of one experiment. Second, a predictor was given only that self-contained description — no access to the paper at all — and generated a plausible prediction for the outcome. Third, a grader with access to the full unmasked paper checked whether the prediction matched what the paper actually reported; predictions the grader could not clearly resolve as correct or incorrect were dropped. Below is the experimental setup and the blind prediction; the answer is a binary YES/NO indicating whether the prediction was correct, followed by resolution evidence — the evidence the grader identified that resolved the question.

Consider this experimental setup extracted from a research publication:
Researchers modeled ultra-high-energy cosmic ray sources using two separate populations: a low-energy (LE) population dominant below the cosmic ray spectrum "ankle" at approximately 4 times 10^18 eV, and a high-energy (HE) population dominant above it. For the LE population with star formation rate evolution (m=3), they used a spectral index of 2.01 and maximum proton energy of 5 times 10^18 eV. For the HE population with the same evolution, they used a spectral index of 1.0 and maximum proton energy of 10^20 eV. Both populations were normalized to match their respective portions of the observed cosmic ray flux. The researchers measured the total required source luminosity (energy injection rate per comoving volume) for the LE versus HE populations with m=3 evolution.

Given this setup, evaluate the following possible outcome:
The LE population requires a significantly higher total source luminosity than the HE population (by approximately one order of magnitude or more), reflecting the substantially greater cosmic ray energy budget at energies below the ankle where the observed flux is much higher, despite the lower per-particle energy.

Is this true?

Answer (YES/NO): YES